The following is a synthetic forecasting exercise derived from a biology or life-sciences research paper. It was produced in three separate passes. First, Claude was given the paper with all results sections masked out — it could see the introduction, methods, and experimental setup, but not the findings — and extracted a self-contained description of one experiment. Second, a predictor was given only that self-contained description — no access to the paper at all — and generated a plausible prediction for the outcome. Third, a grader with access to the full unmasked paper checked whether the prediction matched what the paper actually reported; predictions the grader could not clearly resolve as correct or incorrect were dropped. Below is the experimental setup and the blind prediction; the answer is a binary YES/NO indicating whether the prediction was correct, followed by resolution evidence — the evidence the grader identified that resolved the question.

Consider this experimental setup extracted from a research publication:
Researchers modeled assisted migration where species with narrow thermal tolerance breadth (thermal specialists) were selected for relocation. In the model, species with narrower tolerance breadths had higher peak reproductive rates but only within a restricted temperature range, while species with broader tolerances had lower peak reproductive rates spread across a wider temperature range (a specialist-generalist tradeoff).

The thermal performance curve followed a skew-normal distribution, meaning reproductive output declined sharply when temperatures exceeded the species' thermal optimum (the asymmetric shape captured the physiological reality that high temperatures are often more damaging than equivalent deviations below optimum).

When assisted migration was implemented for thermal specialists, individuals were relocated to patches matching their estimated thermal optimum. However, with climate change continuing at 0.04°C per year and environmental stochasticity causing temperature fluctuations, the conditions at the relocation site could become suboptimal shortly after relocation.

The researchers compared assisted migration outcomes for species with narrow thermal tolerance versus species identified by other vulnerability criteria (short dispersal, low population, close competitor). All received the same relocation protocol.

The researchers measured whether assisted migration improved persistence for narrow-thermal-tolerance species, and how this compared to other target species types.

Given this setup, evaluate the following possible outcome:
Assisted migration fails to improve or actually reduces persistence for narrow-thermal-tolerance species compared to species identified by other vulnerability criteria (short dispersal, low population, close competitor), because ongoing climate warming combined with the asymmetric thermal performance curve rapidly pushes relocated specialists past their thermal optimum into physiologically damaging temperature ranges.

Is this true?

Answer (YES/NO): YES